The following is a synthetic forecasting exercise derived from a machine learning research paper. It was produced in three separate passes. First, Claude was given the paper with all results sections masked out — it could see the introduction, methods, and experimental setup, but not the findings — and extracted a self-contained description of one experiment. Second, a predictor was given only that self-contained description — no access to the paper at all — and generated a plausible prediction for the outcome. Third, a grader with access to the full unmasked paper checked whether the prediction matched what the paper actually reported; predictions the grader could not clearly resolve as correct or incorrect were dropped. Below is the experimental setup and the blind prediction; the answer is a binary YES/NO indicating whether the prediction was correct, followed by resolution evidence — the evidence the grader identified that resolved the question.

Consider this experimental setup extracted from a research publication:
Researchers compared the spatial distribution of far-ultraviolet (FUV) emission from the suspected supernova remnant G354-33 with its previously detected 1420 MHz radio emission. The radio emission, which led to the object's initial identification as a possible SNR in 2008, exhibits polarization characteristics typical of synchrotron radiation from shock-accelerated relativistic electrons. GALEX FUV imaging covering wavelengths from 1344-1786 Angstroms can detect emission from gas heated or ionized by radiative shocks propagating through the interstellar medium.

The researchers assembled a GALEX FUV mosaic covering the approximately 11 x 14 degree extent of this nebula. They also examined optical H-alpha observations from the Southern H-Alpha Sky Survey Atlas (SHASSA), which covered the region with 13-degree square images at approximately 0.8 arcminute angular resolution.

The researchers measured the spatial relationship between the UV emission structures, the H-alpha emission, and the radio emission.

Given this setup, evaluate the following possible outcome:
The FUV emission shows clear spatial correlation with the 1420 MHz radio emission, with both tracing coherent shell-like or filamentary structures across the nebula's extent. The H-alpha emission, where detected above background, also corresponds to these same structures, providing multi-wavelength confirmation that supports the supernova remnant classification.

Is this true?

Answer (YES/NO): YES